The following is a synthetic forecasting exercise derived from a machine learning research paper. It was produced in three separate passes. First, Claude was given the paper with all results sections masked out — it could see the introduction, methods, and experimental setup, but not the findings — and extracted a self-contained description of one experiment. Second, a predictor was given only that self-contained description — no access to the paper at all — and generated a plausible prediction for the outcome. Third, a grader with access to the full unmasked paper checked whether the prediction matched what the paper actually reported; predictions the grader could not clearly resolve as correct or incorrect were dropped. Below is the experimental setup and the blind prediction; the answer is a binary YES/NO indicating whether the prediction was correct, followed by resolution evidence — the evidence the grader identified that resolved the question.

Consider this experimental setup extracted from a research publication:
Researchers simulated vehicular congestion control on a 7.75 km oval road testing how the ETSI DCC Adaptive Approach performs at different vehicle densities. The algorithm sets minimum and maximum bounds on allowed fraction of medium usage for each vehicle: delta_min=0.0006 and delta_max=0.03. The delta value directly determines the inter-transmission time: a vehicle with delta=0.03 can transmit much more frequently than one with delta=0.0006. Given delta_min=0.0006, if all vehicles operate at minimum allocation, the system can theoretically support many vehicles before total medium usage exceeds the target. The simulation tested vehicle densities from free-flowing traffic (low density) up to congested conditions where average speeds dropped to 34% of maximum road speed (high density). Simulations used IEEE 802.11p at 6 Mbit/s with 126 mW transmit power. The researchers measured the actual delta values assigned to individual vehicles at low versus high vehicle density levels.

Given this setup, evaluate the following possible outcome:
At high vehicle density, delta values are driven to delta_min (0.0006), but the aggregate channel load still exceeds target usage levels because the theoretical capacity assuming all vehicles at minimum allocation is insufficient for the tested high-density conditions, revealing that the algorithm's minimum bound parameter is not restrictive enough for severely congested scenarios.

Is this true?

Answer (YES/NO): NO